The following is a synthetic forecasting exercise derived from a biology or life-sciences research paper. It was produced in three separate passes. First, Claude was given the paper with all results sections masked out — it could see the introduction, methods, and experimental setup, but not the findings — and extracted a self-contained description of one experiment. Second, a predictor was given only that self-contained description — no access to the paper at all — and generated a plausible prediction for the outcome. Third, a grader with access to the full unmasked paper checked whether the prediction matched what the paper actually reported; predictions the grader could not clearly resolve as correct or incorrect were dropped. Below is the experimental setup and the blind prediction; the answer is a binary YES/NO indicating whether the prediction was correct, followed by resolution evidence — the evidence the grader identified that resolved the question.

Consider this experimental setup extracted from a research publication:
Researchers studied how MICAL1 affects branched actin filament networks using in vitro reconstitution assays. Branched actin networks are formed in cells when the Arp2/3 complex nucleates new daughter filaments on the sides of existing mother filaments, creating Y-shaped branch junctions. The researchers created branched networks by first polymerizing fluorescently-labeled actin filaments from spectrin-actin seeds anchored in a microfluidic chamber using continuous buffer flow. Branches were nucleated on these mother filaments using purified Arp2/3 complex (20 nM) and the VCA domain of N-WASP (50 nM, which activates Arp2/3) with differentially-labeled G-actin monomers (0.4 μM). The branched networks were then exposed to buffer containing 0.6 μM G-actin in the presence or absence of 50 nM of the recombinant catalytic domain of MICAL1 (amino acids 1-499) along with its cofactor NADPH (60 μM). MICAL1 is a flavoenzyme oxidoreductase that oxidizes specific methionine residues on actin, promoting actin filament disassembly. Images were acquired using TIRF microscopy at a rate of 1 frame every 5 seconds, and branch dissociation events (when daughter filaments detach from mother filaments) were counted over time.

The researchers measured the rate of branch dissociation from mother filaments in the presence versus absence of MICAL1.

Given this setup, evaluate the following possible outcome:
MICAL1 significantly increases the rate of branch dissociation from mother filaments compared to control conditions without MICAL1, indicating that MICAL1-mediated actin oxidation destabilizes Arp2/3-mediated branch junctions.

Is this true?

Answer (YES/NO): YES